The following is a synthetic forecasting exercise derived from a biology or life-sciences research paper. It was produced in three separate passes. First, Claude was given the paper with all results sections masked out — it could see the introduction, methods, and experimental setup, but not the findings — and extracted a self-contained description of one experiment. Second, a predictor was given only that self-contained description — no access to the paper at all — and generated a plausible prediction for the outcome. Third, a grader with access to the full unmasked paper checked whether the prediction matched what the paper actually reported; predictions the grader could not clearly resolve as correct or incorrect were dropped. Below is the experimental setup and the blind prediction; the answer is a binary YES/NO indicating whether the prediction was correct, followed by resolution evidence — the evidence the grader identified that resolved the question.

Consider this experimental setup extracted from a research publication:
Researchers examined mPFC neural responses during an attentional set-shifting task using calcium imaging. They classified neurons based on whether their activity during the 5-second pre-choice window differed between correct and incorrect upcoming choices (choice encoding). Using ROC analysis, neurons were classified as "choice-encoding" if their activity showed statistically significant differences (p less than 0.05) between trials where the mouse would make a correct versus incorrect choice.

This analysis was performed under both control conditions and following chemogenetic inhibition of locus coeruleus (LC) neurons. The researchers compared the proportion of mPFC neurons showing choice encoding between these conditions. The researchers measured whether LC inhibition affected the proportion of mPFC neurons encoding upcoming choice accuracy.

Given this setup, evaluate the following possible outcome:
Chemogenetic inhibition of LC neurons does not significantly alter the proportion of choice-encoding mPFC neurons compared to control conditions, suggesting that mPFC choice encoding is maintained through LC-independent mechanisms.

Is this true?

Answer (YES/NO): NO